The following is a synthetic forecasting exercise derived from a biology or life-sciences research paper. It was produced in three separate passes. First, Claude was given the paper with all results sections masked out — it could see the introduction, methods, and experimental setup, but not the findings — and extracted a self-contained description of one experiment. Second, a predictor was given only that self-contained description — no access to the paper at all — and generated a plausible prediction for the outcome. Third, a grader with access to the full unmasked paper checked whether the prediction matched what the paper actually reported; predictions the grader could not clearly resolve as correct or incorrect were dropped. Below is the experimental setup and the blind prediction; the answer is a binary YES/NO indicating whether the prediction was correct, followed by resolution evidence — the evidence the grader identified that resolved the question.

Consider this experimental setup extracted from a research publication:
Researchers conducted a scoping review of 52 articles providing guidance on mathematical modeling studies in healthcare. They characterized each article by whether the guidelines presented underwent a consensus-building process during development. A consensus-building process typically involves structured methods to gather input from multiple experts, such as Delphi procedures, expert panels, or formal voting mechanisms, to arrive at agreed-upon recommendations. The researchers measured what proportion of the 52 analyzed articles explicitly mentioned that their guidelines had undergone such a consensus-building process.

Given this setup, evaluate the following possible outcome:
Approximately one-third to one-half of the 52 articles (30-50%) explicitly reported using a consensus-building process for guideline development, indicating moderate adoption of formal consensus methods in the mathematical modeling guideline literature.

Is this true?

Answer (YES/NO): YES